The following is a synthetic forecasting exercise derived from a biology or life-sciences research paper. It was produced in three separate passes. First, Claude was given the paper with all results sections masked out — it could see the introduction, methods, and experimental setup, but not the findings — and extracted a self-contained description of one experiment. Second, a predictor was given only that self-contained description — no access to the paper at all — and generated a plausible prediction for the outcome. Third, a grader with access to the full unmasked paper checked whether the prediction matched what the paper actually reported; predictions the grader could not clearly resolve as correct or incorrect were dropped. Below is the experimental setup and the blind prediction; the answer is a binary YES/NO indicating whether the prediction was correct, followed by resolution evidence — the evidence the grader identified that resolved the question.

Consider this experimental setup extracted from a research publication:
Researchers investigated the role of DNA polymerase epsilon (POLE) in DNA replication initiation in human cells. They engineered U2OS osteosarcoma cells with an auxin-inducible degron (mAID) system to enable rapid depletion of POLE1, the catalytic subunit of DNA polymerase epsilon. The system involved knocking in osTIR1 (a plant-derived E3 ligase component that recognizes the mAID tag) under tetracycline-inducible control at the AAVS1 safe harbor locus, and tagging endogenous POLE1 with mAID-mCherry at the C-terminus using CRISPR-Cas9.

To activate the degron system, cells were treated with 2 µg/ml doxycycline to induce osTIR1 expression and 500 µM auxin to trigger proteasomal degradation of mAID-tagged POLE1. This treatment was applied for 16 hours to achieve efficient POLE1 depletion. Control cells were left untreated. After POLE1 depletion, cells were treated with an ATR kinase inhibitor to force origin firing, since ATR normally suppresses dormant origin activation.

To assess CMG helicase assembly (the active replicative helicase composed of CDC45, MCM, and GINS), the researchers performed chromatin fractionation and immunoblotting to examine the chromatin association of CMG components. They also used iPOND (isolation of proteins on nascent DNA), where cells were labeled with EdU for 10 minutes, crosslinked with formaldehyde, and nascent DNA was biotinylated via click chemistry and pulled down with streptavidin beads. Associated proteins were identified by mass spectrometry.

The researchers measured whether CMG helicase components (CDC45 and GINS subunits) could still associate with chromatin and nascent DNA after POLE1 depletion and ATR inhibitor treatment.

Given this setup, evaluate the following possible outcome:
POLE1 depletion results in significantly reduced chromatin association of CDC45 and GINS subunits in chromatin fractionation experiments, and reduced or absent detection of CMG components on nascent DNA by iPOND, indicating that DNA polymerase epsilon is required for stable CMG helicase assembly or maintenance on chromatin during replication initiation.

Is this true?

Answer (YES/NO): NO